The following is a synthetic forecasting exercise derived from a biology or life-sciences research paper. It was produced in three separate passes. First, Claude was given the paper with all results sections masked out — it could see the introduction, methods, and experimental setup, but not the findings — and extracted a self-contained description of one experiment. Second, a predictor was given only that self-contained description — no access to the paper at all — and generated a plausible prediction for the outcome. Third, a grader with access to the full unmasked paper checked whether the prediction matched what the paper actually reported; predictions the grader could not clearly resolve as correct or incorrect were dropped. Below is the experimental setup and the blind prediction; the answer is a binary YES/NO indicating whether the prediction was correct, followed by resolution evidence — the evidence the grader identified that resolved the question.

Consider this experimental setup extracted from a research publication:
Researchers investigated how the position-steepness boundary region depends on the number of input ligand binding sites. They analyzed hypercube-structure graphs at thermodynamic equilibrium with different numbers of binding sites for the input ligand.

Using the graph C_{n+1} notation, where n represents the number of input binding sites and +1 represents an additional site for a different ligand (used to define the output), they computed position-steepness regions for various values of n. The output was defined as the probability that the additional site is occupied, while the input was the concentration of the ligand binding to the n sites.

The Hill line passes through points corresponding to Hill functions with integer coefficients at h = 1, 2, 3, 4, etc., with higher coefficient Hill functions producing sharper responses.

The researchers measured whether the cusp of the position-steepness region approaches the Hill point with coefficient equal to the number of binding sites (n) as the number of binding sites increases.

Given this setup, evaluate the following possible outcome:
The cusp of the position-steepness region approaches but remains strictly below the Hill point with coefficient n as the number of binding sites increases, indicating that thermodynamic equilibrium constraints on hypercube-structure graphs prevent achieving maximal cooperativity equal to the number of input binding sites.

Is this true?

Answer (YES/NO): YES